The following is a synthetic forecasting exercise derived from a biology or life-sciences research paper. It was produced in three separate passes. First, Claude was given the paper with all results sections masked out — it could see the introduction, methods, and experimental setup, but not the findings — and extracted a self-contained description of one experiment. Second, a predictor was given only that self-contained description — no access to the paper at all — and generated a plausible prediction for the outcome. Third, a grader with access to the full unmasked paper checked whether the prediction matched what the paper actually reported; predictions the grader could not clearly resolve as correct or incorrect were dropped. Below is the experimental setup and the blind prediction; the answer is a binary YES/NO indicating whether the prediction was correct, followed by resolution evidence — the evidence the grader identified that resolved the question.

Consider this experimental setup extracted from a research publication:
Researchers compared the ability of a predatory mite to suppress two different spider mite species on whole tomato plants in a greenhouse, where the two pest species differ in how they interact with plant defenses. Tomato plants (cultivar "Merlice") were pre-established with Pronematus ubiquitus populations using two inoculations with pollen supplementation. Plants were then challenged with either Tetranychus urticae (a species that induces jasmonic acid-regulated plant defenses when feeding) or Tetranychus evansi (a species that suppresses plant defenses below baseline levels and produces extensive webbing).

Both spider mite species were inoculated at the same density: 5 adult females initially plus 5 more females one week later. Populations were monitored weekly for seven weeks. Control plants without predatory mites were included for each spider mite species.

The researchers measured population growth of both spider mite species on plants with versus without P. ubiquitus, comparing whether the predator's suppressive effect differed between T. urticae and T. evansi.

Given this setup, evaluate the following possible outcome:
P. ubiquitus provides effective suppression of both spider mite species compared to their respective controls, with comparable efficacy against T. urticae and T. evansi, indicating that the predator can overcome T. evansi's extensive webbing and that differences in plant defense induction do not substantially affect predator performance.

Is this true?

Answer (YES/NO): NO